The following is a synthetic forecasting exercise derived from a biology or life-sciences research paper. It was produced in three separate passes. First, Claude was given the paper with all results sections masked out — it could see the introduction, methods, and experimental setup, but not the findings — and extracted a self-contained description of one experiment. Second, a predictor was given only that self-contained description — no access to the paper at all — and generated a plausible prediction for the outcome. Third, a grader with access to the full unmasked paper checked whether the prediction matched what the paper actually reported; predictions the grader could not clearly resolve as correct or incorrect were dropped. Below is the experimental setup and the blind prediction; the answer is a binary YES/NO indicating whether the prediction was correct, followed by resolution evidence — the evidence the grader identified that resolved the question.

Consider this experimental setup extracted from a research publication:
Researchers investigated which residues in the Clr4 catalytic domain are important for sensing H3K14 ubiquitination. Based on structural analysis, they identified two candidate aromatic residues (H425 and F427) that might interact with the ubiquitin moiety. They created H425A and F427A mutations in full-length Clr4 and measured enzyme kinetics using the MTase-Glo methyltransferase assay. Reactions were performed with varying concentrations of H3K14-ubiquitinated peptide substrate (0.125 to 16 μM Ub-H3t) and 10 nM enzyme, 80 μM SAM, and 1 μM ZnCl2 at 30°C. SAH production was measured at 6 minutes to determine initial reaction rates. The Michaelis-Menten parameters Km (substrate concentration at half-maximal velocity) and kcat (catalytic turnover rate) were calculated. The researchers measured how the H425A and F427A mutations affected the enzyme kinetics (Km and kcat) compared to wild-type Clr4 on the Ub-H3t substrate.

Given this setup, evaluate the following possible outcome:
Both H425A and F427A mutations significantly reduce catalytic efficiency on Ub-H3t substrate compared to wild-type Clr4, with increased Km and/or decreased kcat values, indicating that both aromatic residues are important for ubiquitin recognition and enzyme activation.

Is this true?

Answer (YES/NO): YES